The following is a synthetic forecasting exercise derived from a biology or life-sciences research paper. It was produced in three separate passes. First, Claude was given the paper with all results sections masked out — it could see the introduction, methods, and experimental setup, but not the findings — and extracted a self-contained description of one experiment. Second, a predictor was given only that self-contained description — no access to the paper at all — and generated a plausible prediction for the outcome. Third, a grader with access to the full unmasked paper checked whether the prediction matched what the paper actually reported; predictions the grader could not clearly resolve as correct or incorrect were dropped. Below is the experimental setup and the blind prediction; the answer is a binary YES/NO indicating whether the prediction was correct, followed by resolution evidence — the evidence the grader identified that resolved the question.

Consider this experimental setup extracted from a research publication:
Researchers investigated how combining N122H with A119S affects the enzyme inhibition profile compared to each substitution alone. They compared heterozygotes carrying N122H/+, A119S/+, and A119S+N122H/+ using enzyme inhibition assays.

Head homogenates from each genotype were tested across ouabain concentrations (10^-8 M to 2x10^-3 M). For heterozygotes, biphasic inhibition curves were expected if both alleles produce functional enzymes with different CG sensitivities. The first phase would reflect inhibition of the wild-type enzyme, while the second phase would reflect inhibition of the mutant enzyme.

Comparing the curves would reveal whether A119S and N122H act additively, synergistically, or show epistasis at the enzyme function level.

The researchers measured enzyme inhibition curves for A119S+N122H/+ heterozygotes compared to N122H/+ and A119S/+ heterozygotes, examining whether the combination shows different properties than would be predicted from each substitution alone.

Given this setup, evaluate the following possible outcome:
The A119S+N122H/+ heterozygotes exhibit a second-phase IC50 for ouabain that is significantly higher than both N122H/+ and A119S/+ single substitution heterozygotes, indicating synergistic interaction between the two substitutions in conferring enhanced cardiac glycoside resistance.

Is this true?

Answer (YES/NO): YES